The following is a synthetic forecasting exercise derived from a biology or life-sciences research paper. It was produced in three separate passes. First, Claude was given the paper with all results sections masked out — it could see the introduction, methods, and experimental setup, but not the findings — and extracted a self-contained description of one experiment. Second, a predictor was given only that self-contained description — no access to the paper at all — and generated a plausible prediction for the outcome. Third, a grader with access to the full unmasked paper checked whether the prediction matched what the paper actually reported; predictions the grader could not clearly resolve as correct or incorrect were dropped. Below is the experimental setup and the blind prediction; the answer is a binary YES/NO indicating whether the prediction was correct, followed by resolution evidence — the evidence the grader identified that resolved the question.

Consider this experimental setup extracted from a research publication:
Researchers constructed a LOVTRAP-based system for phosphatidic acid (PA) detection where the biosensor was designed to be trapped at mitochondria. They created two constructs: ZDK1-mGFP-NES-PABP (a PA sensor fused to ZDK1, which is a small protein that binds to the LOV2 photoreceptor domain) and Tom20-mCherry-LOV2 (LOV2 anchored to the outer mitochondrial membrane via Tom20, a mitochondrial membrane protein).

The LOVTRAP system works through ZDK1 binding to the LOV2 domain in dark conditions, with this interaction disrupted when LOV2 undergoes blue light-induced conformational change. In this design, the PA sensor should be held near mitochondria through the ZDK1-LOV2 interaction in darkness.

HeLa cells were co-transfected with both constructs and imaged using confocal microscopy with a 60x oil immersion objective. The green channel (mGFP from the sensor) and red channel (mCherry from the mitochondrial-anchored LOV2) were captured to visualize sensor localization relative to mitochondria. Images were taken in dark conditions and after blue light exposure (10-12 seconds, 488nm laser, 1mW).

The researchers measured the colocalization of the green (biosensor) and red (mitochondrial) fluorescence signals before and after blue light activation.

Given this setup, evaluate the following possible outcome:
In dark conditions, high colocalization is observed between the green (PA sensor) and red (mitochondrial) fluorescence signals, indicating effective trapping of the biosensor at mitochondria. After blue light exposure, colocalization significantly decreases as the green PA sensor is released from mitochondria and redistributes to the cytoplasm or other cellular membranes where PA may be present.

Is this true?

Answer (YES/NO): YES